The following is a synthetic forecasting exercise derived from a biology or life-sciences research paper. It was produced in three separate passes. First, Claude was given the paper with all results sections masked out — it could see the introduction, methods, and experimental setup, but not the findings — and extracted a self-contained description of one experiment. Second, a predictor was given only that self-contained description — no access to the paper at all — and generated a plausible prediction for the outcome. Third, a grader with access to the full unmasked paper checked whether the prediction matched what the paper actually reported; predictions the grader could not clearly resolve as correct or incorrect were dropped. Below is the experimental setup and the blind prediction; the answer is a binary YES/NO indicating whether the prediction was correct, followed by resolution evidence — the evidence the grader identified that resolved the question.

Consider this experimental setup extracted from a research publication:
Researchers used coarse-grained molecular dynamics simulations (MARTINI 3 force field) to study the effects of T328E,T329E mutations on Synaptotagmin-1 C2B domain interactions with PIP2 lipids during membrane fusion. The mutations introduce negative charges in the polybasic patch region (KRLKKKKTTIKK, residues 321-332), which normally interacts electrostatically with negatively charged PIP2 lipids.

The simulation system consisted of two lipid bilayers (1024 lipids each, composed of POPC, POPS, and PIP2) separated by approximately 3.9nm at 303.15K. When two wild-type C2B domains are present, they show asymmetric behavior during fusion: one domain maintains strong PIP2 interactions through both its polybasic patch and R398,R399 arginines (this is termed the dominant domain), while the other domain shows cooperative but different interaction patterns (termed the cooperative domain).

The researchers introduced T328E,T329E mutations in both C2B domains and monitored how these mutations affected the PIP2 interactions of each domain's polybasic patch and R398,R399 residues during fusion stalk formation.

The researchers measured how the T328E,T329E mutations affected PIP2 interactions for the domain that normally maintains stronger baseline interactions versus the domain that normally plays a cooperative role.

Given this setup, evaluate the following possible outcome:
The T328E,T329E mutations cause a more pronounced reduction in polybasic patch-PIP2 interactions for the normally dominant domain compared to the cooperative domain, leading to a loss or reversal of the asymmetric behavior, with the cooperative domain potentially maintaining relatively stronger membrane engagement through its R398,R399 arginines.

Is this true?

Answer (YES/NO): NO